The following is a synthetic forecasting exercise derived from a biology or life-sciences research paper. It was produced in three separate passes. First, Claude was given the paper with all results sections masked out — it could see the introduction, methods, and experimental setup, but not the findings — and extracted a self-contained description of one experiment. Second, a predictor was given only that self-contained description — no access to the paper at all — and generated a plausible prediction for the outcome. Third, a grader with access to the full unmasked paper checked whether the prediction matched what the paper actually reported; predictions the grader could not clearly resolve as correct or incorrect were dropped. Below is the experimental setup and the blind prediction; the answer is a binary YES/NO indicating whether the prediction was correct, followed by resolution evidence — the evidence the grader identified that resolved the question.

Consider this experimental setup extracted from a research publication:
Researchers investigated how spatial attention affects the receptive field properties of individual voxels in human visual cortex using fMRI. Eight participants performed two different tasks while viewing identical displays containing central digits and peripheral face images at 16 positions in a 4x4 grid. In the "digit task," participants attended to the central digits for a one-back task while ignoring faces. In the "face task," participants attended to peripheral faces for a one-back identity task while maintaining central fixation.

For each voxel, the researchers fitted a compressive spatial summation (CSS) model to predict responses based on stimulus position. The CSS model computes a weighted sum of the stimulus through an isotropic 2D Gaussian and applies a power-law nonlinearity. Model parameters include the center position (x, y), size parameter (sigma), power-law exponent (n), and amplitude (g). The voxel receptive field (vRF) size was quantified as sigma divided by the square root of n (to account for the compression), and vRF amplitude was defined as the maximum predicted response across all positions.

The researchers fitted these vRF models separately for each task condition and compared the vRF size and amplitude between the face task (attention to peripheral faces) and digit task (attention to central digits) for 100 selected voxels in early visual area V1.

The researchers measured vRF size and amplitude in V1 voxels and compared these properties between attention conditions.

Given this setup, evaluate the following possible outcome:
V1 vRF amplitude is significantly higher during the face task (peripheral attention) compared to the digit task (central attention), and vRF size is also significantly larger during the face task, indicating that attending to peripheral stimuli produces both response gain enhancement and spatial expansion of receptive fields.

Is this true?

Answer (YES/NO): NO